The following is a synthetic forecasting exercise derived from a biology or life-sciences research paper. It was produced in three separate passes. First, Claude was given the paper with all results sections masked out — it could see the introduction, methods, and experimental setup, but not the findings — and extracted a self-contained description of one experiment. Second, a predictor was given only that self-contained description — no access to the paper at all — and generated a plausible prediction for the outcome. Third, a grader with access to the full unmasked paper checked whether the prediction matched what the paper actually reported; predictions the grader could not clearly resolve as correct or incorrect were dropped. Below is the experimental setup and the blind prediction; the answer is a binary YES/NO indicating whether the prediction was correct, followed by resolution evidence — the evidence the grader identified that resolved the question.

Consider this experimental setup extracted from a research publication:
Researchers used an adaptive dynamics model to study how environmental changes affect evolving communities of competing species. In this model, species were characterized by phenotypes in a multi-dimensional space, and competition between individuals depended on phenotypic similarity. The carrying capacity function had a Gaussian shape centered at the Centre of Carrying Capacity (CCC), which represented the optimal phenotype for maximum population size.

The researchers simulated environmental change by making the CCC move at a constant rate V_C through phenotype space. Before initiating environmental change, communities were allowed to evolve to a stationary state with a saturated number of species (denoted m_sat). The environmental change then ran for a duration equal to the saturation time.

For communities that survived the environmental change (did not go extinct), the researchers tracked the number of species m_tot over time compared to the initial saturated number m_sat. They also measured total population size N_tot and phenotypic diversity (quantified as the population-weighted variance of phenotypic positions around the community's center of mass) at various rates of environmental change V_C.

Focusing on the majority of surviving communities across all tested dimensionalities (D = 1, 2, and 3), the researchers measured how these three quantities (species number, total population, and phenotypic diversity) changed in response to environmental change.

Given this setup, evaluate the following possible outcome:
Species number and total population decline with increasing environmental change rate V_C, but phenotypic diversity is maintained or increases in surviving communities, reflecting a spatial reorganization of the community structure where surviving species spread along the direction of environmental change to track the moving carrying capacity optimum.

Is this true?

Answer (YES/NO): NO